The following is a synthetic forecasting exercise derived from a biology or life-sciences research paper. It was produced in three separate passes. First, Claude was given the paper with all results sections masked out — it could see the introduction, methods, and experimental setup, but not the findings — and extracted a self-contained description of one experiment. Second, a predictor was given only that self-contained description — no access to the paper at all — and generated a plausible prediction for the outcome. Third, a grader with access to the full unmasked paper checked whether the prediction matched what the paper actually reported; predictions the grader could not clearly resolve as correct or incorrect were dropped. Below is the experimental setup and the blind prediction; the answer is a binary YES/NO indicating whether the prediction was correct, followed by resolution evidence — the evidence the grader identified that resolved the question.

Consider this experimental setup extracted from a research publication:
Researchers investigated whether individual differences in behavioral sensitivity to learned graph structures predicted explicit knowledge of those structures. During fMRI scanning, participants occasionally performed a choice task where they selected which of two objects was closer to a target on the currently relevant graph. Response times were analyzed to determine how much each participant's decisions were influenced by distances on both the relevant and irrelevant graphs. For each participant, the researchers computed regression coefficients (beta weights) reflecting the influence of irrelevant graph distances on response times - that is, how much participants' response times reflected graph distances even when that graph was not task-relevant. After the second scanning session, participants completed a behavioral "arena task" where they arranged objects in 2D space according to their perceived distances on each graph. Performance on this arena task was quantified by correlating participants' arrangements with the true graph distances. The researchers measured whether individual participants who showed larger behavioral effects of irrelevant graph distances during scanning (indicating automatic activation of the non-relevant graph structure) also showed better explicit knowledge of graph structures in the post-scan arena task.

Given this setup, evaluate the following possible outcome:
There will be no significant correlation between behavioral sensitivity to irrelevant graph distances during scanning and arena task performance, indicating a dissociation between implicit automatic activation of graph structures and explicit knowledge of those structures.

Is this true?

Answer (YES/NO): NO